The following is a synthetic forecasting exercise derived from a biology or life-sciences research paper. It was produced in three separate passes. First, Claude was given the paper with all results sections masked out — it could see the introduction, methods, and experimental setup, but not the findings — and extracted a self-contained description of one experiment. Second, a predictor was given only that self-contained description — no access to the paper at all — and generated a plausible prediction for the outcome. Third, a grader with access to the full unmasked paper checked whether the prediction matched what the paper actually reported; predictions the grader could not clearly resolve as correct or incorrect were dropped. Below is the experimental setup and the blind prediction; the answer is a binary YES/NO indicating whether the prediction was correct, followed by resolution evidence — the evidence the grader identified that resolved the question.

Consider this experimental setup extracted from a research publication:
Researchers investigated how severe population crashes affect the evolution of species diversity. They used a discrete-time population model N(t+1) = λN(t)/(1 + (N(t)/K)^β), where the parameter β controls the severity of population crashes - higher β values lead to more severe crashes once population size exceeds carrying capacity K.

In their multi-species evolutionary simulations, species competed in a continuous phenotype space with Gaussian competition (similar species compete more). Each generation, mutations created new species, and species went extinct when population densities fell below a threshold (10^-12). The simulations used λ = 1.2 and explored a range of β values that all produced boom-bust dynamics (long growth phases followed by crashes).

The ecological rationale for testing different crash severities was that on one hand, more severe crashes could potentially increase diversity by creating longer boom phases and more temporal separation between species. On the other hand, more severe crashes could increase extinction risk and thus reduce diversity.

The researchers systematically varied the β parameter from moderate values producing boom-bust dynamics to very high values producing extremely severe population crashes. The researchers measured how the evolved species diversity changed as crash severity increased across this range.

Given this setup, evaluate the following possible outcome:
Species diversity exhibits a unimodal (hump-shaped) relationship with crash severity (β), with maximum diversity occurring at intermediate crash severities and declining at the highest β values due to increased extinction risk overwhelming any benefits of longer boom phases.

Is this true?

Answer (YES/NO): YES